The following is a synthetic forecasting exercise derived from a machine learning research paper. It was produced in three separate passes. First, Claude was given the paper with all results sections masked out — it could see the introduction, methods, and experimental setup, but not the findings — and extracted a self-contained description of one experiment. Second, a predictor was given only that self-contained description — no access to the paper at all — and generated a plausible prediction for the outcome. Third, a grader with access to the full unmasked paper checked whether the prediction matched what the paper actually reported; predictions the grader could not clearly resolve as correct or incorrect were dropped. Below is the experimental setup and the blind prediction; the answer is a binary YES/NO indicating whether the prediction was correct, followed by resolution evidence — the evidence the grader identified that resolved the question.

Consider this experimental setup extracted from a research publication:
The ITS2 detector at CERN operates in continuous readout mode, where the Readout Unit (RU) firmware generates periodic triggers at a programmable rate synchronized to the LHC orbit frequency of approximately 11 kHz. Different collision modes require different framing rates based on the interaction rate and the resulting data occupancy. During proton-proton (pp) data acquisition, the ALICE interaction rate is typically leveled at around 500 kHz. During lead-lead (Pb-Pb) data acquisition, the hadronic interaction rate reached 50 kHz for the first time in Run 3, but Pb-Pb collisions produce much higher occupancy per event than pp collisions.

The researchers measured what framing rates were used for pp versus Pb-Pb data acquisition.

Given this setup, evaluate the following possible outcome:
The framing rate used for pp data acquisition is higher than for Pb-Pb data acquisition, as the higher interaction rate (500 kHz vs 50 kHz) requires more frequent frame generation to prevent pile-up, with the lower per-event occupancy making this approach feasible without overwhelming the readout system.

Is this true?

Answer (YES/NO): YES